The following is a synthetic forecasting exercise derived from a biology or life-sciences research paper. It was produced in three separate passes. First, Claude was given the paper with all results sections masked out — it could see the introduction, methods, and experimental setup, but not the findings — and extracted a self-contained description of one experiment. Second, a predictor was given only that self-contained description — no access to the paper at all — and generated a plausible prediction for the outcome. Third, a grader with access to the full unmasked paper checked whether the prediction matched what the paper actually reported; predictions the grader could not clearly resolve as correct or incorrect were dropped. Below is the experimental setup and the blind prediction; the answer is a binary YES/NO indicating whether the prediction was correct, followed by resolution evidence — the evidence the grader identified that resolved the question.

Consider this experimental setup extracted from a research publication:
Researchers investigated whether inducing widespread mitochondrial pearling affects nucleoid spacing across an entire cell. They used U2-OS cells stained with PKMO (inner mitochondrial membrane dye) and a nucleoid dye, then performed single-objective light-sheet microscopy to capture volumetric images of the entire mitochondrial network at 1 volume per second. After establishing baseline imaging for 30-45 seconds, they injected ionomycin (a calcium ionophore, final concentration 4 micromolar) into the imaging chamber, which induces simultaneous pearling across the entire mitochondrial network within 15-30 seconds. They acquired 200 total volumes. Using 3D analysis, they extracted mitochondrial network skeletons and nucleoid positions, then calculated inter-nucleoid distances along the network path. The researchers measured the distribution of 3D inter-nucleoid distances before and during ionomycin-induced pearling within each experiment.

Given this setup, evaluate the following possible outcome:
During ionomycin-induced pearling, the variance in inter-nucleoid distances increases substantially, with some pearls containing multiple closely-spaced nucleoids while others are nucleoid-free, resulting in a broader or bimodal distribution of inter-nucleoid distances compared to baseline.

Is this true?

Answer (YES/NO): NO